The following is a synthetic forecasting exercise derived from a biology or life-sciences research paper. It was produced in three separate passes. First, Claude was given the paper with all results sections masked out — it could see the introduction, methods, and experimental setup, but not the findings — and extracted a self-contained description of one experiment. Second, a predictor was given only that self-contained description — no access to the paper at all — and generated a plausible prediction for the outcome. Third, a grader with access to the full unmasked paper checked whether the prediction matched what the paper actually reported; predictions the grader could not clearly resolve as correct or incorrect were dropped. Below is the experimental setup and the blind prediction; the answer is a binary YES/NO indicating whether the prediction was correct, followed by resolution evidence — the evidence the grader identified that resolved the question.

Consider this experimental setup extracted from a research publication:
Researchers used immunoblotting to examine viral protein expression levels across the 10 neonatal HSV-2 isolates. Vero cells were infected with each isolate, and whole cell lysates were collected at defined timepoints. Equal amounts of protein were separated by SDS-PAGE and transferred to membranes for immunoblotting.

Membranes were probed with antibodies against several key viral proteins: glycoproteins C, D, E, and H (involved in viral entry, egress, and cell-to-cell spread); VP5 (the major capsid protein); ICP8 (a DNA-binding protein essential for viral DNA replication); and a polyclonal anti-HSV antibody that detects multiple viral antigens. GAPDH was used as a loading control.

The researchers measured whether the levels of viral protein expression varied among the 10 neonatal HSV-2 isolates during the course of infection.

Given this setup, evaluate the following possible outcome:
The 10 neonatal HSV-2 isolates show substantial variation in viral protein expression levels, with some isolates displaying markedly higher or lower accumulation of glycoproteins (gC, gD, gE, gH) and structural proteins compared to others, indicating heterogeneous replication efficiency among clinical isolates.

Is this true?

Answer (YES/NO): NO